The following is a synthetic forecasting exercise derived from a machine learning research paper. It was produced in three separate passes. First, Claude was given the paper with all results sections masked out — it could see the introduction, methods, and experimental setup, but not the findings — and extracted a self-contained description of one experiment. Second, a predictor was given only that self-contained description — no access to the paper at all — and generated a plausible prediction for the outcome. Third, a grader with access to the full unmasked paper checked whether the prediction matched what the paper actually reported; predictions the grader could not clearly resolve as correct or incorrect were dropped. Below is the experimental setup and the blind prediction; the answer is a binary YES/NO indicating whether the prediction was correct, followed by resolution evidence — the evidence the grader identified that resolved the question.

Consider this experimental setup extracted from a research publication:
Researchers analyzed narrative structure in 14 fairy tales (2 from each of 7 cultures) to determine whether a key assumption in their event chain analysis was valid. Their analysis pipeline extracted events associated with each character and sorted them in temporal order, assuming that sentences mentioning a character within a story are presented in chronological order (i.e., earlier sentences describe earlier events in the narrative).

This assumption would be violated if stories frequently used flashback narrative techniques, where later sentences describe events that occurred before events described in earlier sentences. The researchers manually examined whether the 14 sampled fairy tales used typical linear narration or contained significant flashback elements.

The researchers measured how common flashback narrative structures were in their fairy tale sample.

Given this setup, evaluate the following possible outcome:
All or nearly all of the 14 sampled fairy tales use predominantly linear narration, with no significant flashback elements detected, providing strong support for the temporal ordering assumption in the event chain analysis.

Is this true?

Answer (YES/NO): YES